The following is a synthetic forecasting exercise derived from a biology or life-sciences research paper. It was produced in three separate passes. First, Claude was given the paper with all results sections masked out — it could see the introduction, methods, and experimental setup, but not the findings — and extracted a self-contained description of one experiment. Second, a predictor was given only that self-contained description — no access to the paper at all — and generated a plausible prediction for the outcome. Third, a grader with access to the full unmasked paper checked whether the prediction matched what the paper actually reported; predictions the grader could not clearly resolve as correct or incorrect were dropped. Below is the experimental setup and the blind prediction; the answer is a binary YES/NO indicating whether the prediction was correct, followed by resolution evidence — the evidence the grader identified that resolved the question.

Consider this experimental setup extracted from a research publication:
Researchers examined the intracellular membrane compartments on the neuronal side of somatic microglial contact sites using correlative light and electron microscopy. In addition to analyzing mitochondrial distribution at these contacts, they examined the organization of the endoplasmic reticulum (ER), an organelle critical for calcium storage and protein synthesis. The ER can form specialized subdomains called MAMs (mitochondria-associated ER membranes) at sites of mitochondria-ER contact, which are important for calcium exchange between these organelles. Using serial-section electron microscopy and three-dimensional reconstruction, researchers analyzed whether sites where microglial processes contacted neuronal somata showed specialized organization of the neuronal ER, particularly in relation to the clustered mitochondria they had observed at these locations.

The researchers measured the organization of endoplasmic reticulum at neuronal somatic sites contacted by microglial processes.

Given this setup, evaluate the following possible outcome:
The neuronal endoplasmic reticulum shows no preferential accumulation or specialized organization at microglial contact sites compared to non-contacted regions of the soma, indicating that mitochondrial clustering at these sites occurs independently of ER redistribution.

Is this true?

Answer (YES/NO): NO